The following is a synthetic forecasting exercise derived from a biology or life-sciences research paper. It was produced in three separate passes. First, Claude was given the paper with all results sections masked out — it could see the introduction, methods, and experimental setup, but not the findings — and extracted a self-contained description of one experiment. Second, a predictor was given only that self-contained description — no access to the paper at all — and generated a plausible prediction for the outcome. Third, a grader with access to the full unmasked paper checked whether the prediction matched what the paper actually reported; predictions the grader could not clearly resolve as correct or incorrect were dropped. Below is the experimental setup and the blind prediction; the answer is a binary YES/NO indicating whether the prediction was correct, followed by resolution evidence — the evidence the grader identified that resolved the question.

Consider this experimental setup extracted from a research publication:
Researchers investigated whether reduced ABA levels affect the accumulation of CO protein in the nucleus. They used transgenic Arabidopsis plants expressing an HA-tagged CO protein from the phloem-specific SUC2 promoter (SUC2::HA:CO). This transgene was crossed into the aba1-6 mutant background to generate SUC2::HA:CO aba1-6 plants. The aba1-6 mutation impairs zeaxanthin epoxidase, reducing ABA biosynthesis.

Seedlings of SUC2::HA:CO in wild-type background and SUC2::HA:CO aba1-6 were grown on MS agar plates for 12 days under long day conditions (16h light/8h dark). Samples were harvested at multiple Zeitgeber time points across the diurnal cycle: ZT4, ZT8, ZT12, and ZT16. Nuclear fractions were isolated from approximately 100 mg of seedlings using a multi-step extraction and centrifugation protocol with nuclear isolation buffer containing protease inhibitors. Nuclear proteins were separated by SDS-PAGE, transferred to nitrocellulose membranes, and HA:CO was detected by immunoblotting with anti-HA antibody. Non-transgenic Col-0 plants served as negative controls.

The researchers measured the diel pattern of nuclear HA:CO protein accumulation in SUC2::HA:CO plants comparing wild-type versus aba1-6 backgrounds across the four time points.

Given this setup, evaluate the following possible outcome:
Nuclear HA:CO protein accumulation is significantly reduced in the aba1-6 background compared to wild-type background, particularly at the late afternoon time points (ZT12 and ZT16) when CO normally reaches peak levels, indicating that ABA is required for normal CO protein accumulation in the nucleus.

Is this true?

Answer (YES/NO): NO